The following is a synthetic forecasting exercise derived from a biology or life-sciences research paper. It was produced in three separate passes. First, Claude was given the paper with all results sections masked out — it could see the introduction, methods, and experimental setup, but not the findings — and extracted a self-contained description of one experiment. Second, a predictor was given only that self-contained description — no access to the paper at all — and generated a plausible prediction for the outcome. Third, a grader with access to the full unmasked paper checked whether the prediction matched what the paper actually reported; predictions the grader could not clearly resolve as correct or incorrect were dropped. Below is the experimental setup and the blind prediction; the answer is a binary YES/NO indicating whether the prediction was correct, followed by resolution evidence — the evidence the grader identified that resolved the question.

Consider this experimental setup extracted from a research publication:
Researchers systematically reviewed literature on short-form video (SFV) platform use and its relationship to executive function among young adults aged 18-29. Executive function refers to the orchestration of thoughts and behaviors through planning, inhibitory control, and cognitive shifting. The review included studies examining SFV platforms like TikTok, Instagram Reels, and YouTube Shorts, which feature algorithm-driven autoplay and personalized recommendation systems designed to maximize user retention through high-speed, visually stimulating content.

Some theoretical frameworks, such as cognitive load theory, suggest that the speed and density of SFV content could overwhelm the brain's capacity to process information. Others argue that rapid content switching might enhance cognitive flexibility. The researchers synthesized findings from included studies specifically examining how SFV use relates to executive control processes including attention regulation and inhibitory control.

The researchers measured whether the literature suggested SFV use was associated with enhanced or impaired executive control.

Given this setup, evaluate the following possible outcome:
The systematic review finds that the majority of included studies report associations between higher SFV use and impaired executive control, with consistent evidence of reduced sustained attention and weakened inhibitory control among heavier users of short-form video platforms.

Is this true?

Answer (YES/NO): YES